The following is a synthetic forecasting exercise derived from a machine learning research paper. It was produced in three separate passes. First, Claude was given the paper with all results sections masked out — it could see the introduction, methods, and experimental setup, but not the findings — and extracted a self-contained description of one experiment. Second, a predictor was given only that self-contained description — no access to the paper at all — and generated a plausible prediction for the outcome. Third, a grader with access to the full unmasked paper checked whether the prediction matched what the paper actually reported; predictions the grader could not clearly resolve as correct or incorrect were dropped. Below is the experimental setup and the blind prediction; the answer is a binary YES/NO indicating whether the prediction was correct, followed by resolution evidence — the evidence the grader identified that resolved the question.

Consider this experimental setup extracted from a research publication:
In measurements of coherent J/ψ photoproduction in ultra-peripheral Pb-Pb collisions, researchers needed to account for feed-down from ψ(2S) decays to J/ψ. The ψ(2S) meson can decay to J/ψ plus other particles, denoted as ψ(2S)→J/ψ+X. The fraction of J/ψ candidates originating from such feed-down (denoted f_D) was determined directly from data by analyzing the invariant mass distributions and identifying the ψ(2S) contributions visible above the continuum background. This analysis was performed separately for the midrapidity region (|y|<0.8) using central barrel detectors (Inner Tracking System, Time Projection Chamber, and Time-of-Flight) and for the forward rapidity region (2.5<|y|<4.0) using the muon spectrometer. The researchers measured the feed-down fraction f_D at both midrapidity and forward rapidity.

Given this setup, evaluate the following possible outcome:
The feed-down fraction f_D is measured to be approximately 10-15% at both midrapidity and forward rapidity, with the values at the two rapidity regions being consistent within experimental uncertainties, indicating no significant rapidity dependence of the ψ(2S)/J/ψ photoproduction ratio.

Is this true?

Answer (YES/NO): NO